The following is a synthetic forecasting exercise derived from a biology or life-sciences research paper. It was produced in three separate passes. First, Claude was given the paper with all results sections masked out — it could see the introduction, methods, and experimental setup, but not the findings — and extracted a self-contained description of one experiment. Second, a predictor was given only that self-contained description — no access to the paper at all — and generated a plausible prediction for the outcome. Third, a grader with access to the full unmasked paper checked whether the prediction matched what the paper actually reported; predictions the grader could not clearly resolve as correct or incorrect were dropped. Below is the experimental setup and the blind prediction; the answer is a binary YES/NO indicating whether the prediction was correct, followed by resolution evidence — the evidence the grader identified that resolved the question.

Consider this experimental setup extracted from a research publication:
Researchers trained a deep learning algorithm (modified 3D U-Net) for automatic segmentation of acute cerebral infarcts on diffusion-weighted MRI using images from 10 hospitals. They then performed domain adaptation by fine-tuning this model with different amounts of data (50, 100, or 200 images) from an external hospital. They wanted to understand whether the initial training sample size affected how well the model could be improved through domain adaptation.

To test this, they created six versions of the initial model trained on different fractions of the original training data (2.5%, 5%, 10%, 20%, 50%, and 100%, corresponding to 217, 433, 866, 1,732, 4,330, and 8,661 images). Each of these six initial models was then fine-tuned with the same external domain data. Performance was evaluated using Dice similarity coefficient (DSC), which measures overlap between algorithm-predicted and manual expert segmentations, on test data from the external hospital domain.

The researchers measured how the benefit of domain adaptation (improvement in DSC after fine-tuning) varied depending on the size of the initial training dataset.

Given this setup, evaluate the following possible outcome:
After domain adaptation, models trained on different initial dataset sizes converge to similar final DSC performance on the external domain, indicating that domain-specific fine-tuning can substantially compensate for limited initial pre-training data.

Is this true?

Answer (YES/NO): NO